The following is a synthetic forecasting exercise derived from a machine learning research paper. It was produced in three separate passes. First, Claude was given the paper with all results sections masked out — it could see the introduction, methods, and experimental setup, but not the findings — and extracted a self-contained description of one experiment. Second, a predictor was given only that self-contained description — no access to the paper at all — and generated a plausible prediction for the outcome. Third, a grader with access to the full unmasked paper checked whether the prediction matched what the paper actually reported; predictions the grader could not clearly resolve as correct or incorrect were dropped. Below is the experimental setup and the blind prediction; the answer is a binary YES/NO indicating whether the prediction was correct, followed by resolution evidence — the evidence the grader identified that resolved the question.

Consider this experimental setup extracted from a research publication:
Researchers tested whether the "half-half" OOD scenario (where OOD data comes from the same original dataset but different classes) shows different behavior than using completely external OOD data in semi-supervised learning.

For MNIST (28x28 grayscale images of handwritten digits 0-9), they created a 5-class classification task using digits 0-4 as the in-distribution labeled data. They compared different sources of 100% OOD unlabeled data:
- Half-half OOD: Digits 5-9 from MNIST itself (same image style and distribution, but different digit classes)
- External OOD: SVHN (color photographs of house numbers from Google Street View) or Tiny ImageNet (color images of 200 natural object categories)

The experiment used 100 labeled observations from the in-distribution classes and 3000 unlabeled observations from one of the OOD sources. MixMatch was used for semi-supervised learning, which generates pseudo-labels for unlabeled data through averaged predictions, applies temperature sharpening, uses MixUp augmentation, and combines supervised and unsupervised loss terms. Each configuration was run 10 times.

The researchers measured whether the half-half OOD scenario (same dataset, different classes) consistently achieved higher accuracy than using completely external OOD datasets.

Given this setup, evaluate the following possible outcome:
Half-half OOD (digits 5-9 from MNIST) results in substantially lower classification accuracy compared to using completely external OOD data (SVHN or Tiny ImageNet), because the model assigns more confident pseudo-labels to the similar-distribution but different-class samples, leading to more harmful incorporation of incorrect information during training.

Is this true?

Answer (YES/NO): NO